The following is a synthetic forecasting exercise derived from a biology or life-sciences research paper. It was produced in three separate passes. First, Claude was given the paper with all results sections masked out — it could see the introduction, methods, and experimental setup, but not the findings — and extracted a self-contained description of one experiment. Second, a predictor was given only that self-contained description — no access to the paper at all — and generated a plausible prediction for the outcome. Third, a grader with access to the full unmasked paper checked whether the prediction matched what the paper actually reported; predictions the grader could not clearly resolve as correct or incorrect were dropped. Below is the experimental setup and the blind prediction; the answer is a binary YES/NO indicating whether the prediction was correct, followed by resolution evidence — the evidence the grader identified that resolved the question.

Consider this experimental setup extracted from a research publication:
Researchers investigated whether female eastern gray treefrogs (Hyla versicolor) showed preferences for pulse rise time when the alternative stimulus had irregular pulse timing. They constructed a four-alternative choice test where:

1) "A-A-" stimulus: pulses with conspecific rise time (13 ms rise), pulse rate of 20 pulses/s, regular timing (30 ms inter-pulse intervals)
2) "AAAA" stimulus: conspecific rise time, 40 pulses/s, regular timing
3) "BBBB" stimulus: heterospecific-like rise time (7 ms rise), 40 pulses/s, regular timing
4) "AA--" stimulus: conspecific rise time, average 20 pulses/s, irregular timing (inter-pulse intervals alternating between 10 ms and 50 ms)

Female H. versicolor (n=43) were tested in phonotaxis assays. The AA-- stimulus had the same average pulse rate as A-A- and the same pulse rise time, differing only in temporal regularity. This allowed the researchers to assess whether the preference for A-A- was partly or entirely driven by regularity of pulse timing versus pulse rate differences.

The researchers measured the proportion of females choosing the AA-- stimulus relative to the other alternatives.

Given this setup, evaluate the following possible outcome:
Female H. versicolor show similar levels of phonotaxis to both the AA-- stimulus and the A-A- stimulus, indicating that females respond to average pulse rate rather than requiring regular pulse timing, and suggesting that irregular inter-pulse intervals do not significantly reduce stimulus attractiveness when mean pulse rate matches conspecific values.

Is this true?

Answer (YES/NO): NO